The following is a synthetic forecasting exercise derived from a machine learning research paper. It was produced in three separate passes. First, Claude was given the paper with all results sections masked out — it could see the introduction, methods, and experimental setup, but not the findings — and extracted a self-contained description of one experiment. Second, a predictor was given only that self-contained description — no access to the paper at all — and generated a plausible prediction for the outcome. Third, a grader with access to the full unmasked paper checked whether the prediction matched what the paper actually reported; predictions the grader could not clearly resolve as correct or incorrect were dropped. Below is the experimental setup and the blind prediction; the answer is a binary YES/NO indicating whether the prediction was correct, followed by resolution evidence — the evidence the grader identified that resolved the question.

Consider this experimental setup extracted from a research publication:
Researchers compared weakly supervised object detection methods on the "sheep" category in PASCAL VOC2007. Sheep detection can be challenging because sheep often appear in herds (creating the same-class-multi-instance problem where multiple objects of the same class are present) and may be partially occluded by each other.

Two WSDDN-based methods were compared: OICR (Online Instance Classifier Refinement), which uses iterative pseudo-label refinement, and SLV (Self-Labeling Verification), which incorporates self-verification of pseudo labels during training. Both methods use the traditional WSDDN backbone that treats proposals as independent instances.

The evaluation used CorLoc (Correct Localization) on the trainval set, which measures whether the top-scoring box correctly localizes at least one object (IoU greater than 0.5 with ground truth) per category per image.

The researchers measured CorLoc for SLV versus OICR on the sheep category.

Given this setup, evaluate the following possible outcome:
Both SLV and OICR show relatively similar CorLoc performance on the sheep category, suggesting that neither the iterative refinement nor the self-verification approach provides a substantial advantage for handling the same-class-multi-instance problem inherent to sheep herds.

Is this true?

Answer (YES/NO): NO